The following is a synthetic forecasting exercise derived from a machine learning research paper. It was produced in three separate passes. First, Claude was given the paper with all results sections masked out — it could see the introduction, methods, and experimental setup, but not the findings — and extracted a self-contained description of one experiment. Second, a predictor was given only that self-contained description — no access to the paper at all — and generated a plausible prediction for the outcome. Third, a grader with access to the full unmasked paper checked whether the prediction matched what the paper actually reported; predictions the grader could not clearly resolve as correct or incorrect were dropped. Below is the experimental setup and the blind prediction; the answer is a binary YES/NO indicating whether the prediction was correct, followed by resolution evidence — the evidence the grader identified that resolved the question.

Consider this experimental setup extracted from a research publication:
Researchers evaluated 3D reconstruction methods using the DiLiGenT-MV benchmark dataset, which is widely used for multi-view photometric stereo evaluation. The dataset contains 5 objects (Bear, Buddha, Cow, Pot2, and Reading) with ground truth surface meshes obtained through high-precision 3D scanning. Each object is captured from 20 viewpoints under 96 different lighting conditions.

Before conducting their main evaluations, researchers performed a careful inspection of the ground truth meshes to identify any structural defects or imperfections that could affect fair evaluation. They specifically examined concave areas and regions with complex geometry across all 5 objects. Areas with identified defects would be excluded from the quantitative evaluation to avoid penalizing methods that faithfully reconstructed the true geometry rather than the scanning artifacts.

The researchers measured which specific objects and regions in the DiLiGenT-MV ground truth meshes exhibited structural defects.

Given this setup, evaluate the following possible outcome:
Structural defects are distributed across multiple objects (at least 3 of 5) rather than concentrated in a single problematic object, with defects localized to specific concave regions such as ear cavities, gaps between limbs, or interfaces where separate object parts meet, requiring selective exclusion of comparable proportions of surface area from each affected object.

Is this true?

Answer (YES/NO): NO